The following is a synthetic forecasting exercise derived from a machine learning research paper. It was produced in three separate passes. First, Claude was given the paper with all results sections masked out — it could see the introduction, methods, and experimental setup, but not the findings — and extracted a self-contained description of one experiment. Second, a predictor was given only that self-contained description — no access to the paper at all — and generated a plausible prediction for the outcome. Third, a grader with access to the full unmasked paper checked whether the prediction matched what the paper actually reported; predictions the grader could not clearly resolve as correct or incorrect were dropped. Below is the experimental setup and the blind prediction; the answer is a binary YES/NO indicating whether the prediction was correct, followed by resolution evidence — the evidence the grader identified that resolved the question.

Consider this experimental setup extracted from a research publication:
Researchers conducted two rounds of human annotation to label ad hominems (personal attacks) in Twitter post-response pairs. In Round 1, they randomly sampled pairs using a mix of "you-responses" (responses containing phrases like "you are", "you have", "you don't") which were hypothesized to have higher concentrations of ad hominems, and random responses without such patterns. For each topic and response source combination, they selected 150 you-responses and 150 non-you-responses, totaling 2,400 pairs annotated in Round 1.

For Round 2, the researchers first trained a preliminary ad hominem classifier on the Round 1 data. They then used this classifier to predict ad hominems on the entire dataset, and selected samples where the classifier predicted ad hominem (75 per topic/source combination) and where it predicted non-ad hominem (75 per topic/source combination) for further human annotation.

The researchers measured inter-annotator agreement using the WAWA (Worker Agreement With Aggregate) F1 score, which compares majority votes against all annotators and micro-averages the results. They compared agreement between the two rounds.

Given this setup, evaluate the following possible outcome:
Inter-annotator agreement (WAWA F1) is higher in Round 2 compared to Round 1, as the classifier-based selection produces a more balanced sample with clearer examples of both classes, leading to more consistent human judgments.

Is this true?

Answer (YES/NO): YES